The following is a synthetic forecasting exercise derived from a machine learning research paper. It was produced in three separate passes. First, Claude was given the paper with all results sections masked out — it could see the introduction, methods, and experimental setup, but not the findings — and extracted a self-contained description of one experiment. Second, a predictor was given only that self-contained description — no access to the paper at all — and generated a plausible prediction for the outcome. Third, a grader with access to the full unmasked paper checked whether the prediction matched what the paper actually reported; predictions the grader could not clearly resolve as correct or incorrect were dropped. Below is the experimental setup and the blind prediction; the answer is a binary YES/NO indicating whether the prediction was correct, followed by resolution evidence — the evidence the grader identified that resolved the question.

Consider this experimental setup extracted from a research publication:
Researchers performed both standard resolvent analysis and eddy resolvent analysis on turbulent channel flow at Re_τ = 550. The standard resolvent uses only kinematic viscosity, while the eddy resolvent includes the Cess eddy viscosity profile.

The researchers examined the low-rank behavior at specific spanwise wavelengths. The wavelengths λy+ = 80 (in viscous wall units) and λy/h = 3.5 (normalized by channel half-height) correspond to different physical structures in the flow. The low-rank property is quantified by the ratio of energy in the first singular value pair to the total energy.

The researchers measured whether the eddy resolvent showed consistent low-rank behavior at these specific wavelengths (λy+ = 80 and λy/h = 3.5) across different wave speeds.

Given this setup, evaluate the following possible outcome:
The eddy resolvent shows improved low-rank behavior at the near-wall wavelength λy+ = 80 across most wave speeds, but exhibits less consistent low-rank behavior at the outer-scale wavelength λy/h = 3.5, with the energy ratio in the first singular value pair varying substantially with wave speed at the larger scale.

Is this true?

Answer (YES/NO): NO